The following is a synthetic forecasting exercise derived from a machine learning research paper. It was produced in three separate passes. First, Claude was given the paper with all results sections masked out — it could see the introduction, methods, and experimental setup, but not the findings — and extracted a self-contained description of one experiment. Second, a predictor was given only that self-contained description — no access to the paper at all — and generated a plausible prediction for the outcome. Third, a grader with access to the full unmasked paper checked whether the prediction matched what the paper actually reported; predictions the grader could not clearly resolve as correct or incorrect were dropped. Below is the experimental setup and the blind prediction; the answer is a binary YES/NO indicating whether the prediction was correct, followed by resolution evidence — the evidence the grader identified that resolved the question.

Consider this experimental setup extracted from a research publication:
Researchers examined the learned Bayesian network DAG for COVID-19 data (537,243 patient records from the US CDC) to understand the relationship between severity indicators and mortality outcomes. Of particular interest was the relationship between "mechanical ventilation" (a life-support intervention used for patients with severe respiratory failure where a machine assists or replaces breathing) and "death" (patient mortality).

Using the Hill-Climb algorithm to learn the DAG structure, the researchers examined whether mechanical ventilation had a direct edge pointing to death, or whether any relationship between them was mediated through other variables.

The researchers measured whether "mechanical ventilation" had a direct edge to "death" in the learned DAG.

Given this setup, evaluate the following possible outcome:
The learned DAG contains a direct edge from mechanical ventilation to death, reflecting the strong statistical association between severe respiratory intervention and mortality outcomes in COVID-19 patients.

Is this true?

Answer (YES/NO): YES